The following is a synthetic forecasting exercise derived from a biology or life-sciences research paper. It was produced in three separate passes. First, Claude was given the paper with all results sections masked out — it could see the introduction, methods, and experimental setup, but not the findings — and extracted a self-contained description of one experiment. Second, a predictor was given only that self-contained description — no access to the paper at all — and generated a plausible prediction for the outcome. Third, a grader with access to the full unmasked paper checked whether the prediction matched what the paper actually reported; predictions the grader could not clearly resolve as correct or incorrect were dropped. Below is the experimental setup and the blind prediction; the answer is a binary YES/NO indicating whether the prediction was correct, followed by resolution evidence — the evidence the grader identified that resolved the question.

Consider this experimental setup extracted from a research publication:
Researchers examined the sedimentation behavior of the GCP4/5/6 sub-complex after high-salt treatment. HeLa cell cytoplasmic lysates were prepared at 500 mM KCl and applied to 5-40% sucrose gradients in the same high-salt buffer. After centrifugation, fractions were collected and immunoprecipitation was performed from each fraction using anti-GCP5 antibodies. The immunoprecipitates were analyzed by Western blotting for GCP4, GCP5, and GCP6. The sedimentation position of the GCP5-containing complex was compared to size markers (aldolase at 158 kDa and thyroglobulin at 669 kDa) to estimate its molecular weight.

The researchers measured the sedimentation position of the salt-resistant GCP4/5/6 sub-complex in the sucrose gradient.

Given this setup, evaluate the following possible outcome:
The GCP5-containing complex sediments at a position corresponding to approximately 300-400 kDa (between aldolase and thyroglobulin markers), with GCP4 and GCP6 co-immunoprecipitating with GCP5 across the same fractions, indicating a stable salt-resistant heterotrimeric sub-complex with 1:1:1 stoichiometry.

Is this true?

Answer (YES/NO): NO